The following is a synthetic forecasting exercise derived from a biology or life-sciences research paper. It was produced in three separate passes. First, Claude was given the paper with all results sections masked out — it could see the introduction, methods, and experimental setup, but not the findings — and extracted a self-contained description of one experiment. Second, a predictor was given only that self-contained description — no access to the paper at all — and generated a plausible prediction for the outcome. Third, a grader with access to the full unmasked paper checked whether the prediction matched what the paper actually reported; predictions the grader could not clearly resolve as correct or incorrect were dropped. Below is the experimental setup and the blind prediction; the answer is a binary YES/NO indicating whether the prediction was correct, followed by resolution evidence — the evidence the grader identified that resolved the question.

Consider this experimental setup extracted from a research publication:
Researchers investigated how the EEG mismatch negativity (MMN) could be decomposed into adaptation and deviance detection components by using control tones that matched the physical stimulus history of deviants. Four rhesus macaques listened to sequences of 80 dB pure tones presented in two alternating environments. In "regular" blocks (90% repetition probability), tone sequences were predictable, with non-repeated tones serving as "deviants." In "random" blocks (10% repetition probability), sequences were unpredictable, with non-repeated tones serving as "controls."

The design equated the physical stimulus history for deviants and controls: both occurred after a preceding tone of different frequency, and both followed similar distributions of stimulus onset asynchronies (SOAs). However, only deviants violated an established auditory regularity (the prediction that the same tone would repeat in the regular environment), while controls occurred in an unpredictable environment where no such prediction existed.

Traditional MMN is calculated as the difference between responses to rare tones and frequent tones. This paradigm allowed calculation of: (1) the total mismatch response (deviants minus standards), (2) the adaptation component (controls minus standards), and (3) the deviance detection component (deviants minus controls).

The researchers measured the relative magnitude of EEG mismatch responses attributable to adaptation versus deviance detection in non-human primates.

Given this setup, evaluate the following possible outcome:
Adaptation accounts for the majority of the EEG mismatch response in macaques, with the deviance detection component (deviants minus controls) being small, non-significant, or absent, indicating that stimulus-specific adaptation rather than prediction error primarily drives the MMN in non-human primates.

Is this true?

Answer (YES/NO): NO